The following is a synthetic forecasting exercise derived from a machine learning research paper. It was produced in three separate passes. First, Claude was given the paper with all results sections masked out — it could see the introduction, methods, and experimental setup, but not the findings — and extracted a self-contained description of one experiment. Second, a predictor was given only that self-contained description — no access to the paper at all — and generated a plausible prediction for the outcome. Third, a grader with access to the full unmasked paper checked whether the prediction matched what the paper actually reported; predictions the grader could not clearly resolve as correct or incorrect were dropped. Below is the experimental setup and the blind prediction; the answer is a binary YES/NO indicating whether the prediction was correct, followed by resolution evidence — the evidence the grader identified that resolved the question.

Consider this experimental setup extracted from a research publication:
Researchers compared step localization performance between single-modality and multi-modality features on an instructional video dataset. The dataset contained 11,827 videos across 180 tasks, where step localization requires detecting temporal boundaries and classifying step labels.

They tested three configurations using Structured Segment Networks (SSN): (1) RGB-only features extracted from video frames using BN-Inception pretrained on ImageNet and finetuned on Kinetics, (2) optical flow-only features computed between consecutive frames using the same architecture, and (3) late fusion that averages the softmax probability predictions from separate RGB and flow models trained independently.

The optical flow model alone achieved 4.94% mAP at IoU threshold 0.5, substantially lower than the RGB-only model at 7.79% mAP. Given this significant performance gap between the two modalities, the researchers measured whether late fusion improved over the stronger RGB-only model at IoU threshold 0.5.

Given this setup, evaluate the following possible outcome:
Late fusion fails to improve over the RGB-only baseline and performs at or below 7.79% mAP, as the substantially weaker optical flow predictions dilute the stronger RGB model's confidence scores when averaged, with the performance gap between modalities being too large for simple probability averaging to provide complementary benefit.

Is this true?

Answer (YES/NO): NO